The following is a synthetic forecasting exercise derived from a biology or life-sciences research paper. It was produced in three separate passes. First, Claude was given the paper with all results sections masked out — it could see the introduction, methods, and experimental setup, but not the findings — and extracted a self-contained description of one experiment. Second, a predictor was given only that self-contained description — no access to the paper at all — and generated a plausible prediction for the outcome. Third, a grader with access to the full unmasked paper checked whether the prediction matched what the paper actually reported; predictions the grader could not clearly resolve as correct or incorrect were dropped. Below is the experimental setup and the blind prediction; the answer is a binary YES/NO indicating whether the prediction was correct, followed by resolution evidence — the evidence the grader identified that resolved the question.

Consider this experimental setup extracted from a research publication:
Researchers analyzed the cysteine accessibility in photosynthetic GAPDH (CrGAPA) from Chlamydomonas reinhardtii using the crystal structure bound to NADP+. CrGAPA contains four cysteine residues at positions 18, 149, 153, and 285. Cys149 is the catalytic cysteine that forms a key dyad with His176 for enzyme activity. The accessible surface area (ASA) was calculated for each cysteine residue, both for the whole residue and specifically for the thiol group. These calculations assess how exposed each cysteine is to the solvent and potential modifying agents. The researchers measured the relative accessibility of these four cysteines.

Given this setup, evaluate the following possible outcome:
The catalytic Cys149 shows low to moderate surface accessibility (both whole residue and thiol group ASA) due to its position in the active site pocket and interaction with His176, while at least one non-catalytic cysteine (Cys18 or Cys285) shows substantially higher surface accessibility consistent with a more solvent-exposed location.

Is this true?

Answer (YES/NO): YES